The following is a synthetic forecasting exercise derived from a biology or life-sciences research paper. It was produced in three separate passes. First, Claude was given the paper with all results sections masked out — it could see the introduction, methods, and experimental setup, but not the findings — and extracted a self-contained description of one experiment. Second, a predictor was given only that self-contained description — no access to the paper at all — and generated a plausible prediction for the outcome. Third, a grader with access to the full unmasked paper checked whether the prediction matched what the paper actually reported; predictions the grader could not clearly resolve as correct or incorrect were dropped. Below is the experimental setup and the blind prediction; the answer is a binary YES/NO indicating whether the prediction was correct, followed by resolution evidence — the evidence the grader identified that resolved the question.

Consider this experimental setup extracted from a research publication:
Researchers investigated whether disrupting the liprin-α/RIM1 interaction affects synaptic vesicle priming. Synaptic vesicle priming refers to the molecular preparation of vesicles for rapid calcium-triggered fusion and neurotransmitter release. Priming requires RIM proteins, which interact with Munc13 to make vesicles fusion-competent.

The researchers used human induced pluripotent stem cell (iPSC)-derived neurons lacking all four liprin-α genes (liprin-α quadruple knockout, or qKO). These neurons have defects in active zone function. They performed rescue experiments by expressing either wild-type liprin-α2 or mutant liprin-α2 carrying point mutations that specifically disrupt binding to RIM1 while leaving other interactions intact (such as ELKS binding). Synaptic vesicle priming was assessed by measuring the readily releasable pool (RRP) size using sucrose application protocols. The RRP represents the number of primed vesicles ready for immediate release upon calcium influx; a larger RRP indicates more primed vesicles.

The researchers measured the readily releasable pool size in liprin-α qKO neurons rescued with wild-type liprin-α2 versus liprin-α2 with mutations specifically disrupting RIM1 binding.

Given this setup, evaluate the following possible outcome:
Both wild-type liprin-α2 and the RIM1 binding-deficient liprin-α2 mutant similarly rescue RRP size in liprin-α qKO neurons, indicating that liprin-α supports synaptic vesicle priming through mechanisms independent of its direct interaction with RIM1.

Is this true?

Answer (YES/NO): NO